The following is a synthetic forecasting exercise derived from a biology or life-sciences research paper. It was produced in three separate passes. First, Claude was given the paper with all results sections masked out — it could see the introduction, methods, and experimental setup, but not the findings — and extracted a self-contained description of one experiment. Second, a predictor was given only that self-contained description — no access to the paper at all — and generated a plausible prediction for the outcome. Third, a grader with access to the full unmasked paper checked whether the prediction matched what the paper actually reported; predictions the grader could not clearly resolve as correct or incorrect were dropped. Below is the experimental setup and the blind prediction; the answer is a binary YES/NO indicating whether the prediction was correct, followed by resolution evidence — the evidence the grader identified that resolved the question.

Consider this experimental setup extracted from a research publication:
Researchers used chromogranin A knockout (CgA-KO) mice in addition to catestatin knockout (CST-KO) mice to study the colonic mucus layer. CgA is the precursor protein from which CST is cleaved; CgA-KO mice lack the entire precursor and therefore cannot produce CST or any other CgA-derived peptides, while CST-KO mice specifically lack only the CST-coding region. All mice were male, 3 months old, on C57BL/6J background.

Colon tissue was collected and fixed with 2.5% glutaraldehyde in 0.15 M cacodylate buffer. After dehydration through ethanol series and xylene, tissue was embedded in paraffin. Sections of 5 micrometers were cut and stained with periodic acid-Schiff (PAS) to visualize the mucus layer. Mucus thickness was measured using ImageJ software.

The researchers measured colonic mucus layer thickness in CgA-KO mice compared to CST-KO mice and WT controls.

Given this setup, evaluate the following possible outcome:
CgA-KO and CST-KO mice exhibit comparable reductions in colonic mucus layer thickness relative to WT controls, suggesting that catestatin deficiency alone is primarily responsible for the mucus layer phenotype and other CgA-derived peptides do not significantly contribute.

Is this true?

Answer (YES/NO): NO